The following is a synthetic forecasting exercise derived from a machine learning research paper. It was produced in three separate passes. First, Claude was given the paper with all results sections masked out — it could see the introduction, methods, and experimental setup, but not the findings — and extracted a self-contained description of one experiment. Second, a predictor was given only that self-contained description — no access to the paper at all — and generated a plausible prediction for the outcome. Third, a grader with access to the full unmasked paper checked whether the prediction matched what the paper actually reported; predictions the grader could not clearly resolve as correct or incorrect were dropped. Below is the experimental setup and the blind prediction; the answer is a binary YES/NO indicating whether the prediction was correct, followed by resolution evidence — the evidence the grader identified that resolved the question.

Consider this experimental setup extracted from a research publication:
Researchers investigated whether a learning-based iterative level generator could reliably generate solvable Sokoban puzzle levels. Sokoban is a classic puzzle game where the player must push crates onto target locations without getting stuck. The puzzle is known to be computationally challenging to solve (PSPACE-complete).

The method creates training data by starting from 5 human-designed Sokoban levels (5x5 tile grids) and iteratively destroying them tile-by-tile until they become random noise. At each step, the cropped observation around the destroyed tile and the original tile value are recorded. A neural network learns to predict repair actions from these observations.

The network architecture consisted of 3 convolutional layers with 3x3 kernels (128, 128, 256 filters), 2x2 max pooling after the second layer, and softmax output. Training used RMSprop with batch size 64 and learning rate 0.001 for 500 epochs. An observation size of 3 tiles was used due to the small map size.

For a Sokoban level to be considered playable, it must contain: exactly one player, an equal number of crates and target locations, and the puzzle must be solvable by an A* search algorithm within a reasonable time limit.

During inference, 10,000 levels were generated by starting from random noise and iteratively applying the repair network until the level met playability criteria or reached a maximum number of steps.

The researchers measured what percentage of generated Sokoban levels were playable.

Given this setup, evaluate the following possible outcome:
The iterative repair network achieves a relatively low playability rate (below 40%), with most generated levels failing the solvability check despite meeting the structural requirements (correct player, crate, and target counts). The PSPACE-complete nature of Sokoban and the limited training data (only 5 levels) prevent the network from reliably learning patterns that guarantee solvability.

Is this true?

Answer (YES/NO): NO